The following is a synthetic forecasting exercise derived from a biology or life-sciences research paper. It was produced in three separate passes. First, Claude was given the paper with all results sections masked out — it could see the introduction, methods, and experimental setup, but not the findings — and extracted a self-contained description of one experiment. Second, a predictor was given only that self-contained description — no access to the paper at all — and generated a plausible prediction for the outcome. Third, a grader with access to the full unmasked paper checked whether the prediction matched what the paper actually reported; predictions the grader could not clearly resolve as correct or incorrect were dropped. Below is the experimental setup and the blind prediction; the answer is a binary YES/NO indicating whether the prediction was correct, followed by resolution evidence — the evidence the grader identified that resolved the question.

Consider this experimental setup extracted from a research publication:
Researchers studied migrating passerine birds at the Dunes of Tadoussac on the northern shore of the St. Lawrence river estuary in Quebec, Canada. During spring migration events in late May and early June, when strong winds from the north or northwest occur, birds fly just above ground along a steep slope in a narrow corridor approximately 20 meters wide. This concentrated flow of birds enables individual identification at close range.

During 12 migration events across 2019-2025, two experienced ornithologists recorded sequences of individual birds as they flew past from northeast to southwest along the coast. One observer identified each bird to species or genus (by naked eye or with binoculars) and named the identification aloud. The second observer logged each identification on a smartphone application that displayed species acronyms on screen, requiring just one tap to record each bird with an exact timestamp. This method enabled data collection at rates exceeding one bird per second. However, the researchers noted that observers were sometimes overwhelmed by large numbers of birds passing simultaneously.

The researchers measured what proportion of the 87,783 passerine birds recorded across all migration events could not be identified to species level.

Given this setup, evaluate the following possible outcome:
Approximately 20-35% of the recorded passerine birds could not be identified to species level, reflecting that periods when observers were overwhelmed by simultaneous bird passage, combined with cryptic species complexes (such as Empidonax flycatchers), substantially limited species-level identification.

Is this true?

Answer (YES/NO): NO